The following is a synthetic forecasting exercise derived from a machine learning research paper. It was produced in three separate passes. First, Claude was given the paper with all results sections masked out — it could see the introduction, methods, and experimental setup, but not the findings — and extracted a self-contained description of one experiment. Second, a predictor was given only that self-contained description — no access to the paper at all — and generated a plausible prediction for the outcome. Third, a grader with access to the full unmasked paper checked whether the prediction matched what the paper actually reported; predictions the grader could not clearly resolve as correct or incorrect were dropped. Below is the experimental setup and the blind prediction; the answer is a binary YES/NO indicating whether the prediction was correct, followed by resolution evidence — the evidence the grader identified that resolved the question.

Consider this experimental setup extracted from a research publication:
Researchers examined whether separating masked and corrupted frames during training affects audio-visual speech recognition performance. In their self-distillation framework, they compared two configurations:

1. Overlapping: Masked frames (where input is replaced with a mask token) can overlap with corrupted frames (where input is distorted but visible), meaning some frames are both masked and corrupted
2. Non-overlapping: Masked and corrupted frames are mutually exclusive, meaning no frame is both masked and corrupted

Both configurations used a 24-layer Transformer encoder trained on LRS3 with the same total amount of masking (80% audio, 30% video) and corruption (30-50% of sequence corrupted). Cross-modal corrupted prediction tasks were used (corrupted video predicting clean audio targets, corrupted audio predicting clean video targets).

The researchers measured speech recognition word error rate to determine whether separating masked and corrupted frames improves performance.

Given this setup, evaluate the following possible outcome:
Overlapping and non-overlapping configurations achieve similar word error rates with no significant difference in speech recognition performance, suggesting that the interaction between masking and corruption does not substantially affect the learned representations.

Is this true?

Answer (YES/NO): NO